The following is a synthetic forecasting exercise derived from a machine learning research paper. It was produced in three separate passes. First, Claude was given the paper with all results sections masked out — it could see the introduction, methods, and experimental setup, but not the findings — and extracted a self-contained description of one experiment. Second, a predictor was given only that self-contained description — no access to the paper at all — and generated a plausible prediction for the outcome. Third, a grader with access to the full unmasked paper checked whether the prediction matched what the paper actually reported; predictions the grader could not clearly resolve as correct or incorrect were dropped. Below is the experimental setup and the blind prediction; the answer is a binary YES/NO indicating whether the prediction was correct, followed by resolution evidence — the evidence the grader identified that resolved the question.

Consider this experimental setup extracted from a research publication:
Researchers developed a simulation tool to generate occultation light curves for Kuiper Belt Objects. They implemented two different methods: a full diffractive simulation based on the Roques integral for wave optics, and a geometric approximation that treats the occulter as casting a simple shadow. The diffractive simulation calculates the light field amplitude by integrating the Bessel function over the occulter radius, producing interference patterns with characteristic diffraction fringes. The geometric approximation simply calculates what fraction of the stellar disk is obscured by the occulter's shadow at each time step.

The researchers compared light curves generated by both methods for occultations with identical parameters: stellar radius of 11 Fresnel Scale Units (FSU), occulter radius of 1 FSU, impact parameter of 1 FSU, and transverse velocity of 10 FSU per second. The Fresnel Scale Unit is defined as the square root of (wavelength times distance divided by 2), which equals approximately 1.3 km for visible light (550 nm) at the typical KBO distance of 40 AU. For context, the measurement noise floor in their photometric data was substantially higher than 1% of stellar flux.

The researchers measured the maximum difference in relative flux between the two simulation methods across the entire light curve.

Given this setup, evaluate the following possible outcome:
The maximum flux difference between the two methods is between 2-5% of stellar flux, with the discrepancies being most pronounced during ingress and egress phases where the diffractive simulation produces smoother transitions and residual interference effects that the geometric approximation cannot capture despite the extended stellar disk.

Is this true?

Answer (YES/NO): NO